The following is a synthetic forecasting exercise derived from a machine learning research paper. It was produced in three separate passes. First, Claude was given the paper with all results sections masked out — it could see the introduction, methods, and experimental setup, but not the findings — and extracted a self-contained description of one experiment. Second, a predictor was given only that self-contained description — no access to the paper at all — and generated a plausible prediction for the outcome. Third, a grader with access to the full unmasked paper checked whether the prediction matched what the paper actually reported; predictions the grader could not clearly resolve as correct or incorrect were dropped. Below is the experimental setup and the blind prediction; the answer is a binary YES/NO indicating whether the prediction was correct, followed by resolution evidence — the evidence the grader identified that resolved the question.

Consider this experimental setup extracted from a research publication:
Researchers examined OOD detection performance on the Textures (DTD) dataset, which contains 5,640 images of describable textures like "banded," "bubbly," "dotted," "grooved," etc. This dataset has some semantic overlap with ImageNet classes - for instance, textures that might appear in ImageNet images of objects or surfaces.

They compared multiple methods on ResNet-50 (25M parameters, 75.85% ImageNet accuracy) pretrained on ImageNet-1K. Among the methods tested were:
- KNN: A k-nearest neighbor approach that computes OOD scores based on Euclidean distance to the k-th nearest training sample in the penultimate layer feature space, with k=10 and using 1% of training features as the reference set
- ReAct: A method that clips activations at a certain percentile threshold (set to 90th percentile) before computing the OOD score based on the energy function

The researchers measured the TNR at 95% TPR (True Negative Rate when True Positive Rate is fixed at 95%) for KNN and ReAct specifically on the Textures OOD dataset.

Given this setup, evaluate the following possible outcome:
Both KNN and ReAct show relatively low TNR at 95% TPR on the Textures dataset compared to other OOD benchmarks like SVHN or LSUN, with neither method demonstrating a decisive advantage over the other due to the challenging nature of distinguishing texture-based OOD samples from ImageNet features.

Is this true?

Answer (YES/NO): NO